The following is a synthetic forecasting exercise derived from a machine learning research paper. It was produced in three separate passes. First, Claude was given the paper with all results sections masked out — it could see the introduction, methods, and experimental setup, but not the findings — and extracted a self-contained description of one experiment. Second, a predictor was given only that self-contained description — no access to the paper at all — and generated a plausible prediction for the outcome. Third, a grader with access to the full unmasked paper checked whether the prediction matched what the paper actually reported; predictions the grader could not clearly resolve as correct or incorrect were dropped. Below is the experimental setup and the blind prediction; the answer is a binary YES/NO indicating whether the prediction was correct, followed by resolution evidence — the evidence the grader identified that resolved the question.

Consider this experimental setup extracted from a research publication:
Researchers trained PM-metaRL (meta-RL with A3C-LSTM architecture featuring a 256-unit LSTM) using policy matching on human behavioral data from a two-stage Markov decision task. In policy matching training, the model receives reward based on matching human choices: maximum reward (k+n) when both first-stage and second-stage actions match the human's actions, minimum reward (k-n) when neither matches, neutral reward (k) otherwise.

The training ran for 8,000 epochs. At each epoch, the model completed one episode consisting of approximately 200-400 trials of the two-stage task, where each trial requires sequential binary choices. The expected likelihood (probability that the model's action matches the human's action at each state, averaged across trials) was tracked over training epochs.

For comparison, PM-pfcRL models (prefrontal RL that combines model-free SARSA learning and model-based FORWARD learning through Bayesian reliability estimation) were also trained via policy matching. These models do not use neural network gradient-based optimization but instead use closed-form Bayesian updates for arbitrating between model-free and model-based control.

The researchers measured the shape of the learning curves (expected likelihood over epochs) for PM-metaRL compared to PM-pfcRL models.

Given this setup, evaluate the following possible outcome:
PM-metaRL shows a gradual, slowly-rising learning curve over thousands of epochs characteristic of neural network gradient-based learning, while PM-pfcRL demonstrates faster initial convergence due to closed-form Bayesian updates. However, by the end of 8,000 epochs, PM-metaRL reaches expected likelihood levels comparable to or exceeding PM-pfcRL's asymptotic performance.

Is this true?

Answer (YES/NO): YES